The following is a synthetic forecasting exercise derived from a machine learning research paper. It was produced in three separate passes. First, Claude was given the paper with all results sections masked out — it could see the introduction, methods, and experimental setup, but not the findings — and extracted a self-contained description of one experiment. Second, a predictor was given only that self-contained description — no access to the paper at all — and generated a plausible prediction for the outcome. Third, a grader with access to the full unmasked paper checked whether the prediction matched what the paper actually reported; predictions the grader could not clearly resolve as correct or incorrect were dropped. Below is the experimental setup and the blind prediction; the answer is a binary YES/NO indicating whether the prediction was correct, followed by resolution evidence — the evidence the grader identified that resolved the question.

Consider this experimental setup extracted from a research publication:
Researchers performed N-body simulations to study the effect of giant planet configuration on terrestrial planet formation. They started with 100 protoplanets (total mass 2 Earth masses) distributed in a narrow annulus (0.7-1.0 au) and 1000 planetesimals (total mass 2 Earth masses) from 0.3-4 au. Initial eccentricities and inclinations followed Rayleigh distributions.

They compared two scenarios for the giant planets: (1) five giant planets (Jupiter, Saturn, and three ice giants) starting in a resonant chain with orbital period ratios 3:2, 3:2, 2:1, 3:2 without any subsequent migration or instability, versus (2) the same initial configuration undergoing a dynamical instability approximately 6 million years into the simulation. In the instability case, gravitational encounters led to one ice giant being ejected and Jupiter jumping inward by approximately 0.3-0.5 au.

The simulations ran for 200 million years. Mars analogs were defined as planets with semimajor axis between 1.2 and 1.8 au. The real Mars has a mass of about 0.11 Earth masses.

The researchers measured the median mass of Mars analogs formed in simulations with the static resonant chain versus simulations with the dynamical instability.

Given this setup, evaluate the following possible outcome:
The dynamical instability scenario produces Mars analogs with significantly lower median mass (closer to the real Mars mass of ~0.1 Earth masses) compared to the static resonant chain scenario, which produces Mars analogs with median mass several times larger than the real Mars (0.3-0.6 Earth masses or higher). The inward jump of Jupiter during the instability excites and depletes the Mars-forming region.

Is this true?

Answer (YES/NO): NO